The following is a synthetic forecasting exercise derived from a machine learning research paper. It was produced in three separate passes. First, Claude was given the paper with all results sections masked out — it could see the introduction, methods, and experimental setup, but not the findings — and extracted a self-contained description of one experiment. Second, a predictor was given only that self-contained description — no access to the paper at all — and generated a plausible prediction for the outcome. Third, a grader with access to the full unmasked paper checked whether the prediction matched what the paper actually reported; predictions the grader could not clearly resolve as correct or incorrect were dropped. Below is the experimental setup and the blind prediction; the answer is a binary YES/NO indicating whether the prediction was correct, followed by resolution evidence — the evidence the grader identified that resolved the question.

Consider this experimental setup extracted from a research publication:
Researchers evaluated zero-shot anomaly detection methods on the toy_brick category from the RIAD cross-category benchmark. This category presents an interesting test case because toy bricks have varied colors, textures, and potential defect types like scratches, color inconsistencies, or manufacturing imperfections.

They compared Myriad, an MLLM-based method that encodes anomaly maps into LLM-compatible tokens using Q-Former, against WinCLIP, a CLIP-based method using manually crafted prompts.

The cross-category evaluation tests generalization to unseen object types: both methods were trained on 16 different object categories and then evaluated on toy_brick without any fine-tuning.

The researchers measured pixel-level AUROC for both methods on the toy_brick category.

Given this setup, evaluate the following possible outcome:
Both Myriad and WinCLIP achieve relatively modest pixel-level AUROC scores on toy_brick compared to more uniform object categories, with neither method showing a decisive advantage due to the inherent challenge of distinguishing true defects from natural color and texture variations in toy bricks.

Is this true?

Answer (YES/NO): NO